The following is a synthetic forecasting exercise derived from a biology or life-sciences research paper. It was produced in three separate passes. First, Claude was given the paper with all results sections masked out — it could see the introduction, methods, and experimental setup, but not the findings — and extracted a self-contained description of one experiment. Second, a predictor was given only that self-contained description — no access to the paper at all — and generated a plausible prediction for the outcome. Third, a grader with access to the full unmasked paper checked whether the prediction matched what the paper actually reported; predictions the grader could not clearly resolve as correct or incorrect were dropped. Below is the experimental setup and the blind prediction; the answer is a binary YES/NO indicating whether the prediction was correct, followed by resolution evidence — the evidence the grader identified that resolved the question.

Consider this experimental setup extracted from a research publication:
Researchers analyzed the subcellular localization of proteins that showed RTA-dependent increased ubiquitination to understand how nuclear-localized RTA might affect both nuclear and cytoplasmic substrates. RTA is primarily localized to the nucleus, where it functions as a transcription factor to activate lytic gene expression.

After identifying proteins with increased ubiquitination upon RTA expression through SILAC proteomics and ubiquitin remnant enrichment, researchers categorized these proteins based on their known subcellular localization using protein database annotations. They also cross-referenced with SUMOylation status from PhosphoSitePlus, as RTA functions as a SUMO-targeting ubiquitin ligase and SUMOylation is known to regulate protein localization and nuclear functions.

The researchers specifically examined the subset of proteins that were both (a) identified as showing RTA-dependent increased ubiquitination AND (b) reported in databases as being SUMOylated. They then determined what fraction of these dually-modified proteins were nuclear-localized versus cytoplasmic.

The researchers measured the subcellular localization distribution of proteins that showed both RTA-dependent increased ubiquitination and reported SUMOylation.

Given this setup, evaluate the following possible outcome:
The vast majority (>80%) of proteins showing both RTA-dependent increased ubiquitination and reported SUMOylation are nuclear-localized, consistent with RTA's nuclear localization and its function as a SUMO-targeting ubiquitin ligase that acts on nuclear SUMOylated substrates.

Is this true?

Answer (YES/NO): NO